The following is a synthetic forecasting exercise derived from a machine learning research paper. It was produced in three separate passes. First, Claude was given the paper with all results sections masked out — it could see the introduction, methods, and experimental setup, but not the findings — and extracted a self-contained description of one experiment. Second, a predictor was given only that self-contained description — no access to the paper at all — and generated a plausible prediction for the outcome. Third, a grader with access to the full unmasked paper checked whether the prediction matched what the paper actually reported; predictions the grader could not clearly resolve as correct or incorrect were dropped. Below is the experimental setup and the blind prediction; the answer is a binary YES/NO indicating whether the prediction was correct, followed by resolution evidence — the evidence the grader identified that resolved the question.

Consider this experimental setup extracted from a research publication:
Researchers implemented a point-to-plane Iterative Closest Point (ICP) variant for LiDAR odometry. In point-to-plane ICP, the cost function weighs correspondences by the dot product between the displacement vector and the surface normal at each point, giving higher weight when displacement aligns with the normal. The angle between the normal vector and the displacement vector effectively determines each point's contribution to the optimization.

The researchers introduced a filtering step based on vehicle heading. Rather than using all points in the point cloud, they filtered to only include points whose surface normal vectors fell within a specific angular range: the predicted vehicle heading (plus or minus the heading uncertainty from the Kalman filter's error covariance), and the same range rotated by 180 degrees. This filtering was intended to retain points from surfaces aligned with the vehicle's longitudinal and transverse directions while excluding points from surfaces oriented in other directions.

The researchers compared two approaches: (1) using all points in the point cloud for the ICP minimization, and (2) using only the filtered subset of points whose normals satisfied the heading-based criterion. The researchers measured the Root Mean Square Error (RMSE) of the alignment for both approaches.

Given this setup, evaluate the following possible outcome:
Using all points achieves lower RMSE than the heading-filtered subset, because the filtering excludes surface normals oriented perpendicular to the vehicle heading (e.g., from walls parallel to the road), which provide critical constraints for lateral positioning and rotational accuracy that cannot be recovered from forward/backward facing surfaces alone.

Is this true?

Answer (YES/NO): NO